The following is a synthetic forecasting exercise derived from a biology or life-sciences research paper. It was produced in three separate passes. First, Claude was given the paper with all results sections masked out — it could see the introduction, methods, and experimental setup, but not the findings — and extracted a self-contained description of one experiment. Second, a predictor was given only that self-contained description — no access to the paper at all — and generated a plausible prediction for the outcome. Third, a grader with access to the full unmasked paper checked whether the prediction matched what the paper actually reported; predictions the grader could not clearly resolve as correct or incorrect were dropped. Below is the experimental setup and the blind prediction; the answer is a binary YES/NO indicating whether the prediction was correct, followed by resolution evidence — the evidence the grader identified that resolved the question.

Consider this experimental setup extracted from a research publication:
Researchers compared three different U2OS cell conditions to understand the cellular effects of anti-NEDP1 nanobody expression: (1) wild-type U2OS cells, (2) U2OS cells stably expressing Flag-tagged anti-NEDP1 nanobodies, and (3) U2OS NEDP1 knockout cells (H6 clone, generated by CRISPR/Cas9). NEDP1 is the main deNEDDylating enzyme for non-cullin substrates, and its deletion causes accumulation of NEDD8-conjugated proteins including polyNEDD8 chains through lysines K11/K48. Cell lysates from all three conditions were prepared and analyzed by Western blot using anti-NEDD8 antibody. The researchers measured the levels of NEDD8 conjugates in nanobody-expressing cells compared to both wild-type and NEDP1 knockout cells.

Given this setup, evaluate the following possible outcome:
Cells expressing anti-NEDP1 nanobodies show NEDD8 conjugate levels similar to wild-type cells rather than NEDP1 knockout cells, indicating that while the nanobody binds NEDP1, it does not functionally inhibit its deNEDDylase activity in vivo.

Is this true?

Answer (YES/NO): NO